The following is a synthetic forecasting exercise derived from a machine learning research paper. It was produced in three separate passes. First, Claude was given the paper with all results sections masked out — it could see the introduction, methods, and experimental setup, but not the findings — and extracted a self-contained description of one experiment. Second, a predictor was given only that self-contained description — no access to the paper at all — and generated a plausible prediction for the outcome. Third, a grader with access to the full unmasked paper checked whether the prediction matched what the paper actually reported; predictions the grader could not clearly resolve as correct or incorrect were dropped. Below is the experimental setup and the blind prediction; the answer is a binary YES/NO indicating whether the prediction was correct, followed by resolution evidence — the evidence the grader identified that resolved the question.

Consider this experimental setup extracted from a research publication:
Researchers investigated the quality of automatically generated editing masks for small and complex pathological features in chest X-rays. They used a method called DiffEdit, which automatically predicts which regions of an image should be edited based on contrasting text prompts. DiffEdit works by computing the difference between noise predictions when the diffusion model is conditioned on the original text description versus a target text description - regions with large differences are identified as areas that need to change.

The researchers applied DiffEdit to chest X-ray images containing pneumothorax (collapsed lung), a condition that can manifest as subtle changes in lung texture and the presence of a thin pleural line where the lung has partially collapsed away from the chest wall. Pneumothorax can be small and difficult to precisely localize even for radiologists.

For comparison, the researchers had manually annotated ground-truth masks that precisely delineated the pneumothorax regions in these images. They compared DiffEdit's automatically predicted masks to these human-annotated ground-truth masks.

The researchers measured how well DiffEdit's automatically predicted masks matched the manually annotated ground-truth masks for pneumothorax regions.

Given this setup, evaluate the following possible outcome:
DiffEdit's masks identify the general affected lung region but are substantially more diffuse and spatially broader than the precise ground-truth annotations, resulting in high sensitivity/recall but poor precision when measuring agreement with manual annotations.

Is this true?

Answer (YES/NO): NO